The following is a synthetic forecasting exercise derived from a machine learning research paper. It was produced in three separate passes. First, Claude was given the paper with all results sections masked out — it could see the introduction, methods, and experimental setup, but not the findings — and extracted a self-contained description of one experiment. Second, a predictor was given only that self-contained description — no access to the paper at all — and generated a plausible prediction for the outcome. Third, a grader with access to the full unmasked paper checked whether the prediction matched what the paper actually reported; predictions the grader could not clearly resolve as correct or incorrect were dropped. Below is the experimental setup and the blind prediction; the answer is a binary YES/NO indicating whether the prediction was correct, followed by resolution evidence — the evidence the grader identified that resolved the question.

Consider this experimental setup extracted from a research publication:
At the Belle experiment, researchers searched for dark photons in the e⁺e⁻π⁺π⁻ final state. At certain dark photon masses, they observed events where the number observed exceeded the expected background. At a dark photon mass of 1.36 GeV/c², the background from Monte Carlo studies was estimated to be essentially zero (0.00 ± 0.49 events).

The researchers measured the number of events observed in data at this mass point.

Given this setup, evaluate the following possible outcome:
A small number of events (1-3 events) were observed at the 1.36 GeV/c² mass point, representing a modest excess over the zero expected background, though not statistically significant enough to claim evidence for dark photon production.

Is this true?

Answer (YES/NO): YES